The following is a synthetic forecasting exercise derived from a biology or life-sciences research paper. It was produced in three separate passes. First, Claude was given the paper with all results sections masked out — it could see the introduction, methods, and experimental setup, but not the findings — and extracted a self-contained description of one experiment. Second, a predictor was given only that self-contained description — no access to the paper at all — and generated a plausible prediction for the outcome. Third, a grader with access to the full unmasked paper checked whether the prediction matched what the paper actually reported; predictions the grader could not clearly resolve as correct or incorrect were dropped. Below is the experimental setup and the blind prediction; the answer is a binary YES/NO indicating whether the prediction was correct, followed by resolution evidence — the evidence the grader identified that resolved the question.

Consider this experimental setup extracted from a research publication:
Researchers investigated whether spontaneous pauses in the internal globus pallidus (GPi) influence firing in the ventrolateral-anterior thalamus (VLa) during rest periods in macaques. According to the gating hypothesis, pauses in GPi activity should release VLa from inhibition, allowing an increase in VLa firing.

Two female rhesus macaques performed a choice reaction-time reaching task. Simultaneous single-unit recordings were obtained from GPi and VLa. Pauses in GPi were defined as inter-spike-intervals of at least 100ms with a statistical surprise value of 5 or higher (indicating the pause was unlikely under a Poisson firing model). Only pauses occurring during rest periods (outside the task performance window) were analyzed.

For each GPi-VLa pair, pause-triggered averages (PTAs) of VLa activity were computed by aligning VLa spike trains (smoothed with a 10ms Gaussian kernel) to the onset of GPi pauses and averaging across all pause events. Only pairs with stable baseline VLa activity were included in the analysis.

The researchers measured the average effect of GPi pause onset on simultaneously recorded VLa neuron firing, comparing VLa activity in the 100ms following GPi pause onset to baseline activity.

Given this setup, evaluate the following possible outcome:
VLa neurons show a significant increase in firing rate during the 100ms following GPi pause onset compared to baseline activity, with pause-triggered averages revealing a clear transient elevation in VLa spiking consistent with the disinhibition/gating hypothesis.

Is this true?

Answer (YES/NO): NO